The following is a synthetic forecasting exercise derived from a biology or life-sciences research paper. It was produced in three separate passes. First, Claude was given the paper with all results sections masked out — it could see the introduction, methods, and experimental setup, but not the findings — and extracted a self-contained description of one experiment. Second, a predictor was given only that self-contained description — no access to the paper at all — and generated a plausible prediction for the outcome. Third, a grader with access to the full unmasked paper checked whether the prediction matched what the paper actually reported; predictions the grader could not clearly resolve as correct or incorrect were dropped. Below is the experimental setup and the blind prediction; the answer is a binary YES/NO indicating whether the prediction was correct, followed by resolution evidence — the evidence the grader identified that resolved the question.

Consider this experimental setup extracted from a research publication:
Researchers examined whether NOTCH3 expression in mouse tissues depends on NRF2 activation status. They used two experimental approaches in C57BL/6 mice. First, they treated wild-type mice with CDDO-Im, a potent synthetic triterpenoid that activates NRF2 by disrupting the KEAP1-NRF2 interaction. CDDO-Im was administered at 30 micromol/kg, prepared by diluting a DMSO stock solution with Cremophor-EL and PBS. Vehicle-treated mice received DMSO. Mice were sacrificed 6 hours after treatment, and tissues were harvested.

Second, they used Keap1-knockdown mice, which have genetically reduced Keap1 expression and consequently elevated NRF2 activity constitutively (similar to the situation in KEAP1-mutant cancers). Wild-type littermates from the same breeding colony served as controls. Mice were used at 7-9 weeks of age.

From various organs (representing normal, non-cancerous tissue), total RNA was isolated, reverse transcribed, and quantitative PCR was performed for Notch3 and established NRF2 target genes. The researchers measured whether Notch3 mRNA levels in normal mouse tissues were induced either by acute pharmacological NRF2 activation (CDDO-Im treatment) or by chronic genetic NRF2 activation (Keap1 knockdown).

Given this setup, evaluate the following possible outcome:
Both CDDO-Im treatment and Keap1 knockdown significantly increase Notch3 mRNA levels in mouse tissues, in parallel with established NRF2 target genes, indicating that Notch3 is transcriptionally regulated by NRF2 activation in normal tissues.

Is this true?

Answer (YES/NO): NO